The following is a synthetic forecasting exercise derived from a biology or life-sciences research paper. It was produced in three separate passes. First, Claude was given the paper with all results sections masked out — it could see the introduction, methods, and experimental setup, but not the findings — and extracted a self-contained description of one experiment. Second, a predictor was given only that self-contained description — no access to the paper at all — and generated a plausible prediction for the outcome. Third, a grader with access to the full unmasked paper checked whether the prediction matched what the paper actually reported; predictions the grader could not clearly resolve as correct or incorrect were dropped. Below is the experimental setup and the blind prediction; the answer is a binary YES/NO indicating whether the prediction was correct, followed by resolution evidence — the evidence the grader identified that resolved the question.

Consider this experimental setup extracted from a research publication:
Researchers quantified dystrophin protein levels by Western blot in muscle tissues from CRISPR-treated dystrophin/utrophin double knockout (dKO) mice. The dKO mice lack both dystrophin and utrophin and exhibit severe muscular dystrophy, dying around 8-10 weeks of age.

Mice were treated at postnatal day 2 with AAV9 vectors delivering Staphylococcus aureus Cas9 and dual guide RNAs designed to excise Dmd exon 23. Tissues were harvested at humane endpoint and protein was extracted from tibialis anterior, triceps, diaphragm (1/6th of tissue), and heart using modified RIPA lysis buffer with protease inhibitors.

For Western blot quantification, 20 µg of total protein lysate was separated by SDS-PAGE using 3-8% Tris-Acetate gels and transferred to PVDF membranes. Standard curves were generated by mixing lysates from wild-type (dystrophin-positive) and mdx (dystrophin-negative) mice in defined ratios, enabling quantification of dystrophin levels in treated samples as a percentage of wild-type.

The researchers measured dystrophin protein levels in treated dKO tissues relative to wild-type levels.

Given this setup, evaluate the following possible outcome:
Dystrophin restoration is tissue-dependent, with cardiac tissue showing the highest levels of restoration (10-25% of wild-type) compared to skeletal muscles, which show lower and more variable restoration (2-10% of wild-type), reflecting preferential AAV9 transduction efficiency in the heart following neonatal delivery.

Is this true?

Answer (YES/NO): NO